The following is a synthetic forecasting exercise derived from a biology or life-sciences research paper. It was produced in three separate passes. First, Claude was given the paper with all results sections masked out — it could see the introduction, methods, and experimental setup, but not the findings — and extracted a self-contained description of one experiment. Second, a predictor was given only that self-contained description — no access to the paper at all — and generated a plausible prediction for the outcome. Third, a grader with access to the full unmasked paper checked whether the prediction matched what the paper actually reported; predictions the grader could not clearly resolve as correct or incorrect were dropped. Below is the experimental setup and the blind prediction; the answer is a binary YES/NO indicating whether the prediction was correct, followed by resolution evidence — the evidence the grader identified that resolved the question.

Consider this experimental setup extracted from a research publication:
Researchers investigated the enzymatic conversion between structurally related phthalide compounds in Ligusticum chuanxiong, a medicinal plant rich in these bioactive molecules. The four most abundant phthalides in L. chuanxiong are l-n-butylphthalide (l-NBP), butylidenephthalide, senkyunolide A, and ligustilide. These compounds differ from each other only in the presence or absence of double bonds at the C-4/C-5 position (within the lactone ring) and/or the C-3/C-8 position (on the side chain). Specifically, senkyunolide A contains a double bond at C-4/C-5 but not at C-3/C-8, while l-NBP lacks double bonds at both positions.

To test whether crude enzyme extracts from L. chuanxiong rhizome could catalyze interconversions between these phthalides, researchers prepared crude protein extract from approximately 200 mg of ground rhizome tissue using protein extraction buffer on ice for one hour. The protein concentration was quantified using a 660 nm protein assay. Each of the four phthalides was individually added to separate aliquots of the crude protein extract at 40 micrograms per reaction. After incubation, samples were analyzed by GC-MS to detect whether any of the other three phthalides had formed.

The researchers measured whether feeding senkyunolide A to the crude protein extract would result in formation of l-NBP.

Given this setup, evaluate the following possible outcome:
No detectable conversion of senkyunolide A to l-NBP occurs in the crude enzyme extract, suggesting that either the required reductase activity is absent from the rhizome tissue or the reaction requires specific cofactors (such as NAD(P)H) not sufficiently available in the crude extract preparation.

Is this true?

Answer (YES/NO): NO